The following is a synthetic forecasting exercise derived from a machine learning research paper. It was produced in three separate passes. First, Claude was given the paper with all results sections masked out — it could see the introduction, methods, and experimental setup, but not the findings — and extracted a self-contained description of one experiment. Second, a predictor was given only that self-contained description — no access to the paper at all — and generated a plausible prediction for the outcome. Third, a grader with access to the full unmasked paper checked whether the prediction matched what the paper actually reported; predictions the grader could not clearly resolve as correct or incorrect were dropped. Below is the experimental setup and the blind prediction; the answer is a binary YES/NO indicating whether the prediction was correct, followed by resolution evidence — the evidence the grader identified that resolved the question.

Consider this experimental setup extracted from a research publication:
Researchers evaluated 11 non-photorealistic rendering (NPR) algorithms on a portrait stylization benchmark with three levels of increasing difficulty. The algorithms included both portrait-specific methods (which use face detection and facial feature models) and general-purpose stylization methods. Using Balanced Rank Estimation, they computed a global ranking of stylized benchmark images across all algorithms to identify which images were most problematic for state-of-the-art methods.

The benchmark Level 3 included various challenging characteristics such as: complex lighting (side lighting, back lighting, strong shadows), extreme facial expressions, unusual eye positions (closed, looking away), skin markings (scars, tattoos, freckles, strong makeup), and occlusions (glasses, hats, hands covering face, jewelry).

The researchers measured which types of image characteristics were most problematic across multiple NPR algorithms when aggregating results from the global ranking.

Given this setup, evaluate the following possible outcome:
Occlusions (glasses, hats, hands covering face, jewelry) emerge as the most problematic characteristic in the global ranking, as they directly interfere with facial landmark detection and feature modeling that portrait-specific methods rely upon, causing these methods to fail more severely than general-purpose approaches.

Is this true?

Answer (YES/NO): NO